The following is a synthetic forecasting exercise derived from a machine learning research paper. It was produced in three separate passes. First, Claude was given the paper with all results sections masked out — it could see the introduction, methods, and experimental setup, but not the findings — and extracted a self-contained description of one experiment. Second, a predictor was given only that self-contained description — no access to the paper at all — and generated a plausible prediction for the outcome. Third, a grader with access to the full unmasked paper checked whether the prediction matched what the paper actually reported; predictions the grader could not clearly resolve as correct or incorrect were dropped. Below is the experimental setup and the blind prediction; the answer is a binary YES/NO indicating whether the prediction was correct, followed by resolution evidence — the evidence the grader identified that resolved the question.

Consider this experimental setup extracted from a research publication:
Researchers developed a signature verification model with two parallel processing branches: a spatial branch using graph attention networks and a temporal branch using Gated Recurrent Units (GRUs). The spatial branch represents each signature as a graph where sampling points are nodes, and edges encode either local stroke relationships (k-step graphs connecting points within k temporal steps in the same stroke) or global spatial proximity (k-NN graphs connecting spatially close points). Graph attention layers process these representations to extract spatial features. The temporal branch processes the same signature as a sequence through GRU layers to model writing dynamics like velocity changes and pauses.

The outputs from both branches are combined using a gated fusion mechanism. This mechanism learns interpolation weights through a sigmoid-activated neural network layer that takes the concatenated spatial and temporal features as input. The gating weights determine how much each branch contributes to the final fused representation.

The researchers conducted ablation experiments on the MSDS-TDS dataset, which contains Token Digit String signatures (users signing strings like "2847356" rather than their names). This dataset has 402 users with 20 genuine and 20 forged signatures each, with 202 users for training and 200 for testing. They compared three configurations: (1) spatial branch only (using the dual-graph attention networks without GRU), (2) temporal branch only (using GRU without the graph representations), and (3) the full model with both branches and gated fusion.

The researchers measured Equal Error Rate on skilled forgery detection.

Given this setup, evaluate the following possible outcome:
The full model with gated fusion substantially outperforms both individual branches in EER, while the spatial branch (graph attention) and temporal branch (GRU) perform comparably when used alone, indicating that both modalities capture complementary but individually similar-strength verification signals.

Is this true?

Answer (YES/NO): NO